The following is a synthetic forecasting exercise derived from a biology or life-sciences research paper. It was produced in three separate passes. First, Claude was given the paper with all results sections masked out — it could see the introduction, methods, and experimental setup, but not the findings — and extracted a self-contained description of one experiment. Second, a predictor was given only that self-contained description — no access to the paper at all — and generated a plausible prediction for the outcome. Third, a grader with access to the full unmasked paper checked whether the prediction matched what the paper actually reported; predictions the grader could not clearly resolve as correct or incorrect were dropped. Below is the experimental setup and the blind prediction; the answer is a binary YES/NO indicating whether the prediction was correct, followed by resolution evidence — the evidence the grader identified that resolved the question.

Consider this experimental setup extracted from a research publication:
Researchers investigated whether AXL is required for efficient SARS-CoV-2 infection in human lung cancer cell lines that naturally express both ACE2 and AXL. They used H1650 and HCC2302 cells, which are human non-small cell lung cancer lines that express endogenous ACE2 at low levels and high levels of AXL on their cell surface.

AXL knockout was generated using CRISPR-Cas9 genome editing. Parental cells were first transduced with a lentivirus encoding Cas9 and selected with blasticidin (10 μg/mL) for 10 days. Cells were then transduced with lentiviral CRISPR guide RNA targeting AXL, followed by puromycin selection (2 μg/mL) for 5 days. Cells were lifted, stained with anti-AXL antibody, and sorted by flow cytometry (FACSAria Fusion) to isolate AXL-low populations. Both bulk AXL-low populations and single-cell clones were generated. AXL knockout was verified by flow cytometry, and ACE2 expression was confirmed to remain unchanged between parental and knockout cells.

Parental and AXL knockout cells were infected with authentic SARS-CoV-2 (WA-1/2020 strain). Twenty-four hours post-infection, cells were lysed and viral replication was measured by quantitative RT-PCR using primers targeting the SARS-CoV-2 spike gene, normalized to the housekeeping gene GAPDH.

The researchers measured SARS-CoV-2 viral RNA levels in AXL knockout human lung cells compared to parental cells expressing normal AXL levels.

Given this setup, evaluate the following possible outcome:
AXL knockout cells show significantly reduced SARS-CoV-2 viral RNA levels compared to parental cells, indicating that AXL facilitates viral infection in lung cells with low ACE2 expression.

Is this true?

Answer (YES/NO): YES